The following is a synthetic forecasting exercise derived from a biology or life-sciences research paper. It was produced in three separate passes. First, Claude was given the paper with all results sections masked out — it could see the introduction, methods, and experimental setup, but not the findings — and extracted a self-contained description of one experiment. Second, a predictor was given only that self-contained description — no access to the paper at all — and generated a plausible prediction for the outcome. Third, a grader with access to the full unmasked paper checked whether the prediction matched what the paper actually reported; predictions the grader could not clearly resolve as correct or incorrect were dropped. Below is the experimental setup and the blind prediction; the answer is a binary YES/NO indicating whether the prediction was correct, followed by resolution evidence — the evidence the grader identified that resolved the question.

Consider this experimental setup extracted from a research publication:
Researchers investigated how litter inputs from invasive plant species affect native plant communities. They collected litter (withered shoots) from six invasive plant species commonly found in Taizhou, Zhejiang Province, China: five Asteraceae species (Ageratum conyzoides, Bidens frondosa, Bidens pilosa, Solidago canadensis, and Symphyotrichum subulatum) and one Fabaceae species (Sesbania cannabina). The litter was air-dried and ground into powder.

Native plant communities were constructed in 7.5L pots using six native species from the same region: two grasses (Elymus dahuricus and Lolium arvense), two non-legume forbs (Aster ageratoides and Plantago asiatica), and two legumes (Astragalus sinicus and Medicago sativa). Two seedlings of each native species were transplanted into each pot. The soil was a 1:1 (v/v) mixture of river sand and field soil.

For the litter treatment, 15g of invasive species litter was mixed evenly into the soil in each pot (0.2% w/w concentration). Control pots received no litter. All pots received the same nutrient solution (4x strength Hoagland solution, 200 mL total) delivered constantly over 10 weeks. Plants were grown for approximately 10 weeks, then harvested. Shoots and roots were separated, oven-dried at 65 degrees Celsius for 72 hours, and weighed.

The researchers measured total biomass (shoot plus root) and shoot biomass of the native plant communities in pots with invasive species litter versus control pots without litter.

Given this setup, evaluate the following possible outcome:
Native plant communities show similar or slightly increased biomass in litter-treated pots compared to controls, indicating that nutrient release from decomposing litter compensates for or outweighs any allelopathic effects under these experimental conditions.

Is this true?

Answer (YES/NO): NO